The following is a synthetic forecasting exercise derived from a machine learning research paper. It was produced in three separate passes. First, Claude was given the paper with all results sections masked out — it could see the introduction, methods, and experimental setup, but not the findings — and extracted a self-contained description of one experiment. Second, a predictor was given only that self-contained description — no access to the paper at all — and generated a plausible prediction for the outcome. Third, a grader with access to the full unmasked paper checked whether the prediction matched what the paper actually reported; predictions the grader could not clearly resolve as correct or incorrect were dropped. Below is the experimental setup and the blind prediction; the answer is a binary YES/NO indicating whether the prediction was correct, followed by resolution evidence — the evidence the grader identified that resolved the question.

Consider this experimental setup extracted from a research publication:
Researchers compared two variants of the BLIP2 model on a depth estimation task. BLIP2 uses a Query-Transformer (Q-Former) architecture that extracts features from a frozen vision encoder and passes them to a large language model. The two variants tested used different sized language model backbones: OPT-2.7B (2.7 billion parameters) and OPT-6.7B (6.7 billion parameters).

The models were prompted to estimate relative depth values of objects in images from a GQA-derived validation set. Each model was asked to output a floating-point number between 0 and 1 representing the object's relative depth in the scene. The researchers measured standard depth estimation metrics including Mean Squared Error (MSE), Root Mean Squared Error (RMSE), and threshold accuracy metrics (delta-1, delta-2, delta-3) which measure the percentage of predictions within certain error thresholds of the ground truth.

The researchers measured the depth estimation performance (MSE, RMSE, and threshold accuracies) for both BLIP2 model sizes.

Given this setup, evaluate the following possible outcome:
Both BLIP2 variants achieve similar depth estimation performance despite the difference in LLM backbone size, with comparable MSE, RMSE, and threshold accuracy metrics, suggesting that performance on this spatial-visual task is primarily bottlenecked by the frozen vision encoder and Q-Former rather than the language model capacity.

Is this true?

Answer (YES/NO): YES